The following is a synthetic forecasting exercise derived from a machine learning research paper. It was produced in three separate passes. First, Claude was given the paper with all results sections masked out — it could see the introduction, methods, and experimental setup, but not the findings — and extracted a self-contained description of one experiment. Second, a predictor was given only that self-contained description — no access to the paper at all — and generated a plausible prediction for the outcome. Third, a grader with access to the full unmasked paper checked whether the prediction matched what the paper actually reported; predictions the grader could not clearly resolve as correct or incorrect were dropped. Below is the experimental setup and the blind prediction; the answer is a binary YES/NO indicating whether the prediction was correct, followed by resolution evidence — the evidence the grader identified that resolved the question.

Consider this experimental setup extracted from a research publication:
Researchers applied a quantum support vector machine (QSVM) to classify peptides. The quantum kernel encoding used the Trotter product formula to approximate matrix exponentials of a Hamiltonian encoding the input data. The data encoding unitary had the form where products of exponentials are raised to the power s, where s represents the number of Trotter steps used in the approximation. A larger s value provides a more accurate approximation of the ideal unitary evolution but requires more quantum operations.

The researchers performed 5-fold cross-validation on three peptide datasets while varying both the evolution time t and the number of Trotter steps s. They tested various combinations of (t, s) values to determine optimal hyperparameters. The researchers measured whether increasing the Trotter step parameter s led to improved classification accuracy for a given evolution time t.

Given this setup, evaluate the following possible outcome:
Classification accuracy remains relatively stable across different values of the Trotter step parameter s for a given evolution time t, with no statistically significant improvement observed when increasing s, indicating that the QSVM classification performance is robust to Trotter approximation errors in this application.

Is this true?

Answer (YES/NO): YES